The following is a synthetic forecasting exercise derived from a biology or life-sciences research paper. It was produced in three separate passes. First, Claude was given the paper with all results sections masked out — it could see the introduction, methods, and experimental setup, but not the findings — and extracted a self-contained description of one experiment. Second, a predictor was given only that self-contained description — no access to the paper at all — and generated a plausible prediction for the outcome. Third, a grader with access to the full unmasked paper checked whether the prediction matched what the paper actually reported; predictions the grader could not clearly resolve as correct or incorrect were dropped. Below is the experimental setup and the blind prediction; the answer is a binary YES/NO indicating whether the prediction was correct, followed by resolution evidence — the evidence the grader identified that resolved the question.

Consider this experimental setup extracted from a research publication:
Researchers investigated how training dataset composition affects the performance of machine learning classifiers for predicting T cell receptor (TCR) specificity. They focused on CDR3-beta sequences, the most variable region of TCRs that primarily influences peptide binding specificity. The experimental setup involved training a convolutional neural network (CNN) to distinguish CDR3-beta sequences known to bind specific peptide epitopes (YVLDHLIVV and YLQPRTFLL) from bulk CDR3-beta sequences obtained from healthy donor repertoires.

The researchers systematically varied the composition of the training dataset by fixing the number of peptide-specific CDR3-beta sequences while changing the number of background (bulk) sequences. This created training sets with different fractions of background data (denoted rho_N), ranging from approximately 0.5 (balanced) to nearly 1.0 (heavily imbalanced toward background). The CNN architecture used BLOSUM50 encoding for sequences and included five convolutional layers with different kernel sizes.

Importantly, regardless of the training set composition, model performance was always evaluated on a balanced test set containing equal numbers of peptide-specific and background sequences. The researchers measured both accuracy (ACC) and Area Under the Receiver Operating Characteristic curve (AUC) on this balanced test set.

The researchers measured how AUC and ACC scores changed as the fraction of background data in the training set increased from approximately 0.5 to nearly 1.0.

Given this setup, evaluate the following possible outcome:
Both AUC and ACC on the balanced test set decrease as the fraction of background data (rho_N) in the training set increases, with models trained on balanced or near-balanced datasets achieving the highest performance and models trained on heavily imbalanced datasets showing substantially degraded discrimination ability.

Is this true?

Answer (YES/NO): YES